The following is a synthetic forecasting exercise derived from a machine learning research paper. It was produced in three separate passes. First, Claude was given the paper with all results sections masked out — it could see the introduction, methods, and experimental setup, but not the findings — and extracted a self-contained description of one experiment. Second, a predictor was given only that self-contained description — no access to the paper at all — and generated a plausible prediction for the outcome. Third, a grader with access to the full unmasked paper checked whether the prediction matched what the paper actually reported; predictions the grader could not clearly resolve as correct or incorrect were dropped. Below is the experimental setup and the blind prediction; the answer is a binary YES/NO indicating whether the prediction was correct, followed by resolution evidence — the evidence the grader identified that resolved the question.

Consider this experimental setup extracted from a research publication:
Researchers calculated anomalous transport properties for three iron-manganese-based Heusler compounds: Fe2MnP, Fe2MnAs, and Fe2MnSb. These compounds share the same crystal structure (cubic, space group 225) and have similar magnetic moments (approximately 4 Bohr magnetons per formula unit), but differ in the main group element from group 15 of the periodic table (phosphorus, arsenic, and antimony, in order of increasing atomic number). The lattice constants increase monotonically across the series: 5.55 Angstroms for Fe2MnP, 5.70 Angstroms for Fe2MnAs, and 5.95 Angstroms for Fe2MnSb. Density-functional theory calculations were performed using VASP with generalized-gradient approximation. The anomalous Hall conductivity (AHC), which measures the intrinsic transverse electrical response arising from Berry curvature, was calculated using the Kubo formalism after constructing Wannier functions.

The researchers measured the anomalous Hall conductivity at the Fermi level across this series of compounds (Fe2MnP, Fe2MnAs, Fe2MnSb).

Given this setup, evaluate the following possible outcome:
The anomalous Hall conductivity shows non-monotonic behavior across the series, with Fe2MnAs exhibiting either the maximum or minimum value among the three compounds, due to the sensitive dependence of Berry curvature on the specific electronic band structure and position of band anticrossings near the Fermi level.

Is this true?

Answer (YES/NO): YES